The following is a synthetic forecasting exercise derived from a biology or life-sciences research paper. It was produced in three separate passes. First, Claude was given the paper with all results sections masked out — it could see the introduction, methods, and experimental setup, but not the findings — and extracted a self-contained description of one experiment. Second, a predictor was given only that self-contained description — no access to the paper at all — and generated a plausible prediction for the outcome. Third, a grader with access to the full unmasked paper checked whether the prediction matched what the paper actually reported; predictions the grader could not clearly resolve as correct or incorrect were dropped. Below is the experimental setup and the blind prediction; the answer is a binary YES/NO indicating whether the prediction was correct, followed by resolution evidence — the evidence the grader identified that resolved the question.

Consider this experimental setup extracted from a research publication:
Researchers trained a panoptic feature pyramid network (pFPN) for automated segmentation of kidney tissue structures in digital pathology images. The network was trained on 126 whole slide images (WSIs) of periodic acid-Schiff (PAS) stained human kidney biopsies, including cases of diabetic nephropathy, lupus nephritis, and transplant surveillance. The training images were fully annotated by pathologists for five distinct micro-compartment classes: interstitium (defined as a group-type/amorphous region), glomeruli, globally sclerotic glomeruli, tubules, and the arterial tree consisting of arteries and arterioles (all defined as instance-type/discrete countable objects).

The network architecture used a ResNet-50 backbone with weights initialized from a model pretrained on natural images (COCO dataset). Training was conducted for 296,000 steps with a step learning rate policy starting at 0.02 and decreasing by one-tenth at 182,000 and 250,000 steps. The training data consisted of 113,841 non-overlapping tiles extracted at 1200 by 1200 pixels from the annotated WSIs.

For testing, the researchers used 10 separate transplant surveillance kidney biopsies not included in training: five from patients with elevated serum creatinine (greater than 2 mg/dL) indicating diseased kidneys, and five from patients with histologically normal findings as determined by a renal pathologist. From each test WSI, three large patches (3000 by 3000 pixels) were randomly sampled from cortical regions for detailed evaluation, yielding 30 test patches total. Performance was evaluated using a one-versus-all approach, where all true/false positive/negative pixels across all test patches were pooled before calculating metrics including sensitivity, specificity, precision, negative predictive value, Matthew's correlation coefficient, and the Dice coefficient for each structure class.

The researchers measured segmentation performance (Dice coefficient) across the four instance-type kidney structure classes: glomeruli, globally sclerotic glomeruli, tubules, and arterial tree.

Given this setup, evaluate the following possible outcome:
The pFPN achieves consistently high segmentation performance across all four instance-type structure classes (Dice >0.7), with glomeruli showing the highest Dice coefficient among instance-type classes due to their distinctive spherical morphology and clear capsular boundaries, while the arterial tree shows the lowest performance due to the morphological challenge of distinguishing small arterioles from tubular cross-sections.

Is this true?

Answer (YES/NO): YES